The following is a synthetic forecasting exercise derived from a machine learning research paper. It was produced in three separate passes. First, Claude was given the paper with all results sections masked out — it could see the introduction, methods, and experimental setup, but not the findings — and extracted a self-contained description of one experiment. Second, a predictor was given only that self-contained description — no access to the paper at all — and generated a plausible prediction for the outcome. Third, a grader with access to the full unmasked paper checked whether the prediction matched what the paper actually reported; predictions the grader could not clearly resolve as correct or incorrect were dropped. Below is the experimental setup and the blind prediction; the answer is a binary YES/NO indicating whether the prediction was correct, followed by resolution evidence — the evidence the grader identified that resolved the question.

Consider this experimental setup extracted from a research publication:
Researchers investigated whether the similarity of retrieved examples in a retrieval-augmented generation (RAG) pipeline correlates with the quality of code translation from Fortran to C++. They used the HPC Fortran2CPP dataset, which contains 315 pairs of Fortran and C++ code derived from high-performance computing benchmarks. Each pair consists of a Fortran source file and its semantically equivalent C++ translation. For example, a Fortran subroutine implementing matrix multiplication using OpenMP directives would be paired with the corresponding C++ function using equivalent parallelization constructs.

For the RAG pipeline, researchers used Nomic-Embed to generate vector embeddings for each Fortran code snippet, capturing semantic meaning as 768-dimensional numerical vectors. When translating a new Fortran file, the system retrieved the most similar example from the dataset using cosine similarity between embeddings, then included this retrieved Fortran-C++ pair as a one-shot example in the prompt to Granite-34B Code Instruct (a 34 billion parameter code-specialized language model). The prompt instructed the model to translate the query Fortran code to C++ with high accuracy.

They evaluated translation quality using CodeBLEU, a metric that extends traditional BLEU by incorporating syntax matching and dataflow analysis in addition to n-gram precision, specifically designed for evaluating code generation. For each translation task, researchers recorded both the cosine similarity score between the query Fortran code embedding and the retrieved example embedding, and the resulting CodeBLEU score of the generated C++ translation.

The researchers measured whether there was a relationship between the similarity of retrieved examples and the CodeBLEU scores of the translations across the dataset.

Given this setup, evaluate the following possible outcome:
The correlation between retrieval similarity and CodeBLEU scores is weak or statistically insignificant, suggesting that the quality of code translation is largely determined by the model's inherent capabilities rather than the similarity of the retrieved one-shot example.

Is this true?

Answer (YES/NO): NO